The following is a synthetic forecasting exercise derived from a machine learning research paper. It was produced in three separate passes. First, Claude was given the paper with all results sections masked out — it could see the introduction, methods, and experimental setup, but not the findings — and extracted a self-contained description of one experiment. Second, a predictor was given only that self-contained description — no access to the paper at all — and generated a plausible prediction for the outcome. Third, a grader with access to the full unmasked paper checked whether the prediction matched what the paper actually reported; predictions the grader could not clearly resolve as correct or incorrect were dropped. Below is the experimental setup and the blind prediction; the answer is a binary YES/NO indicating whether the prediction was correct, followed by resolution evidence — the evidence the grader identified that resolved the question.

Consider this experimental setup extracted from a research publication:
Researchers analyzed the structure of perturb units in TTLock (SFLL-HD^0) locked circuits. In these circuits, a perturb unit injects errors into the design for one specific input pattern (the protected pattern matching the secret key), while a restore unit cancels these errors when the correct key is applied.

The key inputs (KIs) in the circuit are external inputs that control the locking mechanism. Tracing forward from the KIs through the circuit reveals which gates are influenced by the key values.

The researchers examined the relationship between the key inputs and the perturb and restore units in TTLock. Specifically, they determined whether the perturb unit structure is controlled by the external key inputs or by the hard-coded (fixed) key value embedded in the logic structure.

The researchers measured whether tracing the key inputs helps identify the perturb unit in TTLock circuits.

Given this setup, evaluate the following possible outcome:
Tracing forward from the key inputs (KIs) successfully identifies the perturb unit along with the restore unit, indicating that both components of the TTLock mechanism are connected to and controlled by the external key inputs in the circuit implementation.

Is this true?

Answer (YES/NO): NO